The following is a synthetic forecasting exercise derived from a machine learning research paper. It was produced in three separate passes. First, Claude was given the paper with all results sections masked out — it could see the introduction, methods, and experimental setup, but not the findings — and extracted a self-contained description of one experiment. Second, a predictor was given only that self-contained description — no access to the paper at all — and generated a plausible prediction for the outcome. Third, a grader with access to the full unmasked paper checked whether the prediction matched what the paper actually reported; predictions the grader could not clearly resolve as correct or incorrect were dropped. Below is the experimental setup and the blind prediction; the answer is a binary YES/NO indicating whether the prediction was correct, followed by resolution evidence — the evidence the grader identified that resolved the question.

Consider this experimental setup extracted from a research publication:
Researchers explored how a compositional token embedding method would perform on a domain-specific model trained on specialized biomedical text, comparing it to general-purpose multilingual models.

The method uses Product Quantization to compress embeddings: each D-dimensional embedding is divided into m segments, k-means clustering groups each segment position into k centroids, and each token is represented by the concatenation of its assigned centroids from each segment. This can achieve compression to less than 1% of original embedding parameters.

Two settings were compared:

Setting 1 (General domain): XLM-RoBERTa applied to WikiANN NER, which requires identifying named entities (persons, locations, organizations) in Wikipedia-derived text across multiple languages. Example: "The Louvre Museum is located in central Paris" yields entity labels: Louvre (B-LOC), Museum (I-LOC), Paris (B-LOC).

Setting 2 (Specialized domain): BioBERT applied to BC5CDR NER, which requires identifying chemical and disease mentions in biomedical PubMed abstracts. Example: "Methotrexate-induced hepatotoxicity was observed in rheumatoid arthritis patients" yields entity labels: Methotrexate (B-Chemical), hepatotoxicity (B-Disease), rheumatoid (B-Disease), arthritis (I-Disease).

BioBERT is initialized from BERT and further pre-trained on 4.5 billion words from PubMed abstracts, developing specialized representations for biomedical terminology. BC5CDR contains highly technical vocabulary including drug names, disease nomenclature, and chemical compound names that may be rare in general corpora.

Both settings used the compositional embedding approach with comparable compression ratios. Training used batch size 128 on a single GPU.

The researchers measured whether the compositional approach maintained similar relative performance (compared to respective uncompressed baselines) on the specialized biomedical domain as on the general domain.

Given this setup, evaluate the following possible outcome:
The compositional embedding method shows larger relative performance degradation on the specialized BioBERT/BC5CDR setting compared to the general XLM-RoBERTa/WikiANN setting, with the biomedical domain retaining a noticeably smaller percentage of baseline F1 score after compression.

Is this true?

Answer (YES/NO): NO